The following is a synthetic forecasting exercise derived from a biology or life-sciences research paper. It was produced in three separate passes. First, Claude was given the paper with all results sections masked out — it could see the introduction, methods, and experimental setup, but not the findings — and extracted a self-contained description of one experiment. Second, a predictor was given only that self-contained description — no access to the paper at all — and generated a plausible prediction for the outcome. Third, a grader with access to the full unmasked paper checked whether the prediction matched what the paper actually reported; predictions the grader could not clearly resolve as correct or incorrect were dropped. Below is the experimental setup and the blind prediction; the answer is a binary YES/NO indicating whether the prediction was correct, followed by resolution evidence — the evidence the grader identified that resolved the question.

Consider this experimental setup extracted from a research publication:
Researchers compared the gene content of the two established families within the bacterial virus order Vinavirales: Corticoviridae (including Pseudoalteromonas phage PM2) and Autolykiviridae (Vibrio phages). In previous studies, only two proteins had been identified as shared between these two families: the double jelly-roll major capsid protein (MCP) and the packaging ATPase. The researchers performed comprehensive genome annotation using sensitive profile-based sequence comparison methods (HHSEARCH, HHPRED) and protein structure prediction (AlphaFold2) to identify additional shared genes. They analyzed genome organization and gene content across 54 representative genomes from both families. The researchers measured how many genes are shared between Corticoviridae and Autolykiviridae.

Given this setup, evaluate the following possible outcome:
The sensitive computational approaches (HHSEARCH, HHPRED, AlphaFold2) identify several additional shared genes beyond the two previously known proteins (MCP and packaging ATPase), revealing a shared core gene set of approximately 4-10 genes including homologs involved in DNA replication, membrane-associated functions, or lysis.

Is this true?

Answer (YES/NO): NO